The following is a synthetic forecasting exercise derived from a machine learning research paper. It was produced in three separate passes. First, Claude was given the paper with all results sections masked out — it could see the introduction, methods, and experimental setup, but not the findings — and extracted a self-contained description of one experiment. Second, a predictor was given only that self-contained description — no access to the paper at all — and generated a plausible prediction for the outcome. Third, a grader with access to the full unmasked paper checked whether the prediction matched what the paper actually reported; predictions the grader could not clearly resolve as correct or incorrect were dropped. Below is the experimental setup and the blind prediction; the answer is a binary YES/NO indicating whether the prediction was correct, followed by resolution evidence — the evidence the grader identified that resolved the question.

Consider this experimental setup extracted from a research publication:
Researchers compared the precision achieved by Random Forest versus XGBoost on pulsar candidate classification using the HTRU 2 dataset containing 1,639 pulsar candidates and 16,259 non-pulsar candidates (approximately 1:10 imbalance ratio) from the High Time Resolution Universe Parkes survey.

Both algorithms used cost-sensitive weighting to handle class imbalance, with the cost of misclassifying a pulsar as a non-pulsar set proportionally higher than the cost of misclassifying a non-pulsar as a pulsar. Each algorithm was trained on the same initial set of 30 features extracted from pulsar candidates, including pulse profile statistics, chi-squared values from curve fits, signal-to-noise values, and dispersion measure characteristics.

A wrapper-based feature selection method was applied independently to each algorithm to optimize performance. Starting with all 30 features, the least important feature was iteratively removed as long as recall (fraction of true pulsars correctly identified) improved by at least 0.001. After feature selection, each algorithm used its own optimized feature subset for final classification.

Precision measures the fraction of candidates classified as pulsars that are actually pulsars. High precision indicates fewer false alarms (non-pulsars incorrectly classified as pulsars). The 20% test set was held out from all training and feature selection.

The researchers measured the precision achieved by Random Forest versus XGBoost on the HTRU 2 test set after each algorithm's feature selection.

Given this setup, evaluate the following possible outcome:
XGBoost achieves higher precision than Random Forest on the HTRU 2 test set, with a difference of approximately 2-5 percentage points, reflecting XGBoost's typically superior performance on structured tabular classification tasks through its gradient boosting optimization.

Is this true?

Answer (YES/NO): NO